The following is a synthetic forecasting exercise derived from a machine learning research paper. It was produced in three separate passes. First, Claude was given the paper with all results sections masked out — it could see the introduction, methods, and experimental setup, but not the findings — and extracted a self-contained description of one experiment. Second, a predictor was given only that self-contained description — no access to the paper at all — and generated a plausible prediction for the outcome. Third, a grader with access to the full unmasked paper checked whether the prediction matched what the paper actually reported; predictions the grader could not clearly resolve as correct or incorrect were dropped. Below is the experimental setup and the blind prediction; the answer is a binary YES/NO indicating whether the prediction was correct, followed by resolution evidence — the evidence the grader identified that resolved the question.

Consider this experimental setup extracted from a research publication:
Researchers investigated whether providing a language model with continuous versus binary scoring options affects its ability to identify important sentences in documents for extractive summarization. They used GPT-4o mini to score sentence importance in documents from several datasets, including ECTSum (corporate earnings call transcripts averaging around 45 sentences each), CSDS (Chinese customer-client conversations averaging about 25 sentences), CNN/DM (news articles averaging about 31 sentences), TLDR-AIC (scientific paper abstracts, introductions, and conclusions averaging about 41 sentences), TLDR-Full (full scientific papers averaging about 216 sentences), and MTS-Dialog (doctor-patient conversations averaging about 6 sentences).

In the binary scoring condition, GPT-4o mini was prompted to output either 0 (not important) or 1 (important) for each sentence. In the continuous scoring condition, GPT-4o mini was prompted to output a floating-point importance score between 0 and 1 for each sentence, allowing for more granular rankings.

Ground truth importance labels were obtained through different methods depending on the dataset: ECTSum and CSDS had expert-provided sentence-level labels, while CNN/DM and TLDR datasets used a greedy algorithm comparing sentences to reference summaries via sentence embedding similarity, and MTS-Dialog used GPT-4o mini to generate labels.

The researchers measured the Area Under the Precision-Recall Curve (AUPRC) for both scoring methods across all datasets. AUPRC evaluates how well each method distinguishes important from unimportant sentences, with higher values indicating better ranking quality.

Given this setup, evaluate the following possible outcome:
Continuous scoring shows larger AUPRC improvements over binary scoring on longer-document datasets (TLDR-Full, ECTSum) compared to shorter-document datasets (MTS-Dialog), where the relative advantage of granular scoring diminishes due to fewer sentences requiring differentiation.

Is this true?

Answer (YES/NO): NO